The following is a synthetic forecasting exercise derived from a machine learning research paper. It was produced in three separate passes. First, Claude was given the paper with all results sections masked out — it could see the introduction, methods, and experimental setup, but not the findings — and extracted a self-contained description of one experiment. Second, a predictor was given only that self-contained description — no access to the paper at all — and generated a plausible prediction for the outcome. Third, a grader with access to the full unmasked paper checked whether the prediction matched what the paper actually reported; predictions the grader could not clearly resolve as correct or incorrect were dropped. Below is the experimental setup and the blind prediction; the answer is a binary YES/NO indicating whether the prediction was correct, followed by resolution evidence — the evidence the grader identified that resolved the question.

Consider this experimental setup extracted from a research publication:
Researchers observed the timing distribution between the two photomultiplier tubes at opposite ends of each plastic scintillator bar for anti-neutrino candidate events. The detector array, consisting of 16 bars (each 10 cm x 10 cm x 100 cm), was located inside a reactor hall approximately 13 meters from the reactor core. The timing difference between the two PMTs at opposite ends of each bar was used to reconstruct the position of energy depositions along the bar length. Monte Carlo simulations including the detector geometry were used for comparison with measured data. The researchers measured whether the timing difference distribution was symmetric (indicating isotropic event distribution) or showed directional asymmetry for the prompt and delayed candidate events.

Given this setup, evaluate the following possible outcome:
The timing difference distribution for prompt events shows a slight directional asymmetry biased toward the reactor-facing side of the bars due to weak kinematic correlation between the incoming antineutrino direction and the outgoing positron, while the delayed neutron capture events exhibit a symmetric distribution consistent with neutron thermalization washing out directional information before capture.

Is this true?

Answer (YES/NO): NO